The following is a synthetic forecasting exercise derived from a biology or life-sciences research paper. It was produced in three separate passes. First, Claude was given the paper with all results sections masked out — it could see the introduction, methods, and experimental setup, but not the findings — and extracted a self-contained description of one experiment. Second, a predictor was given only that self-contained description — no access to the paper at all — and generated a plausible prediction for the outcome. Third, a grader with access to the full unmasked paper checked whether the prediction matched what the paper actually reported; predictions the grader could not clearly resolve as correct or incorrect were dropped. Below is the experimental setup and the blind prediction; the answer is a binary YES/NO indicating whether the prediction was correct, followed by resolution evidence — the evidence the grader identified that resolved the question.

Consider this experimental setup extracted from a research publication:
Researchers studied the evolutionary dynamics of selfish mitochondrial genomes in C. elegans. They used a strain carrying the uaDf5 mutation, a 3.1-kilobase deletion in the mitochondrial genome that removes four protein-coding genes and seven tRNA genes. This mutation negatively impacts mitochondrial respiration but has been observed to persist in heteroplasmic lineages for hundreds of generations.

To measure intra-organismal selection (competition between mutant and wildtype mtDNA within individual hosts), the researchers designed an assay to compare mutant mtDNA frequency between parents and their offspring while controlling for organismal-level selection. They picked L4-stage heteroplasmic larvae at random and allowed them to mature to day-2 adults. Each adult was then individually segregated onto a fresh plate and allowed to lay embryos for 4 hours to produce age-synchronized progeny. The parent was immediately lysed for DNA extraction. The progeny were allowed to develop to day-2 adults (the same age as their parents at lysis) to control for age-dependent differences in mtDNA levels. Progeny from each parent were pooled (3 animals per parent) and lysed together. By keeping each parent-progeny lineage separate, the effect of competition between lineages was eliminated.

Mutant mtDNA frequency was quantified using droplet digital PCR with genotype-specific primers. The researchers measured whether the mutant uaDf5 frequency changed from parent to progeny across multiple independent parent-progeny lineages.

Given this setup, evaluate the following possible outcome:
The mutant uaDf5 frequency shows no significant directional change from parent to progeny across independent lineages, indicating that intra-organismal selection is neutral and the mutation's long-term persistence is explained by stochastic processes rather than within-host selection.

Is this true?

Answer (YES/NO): NO